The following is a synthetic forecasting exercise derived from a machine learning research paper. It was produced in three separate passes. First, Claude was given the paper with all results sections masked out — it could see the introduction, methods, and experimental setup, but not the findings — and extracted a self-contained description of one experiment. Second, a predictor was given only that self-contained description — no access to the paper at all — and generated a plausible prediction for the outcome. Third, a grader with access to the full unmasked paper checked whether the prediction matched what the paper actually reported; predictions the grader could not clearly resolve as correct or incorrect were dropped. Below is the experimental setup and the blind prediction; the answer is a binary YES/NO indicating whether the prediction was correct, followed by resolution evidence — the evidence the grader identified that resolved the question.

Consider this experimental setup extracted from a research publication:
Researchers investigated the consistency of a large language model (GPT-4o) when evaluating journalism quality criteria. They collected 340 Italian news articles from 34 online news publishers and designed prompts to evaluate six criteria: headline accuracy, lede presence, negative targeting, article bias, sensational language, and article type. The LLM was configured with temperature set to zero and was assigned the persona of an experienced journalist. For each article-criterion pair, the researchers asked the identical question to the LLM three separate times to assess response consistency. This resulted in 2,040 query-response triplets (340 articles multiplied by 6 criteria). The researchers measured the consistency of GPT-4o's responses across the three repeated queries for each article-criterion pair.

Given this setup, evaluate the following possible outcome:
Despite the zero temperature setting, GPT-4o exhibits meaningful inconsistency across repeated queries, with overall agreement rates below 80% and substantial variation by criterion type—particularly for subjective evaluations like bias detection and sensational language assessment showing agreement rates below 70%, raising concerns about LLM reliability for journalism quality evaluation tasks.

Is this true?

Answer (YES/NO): NO